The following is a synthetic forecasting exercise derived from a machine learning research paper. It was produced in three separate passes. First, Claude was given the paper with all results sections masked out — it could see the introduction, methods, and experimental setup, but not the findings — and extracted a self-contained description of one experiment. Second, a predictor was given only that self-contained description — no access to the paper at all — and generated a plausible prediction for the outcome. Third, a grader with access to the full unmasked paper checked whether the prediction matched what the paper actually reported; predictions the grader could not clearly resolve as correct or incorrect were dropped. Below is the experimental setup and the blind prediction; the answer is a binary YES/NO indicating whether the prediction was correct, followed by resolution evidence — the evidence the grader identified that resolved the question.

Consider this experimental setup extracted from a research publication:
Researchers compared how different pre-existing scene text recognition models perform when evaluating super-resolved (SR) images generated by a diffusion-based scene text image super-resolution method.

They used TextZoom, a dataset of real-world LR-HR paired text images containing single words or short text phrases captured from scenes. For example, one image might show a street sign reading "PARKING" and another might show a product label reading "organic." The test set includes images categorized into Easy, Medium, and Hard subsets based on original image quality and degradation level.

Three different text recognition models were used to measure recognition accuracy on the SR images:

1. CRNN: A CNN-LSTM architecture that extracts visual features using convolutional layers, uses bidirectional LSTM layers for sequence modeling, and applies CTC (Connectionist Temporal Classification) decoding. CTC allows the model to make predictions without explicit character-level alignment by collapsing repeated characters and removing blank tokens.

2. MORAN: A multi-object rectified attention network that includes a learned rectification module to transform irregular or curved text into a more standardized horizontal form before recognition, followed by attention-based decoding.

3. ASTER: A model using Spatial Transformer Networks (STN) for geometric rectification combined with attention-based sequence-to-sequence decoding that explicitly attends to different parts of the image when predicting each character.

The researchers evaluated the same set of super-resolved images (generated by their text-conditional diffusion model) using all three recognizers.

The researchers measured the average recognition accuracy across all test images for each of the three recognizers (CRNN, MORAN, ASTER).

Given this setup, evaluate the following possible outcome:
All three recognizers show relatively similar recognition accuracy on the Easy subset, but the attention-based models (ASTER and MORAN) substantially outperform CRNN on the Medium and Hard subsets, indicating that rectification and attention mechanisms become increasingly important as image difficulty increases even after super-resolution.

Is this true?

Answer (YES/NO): NO